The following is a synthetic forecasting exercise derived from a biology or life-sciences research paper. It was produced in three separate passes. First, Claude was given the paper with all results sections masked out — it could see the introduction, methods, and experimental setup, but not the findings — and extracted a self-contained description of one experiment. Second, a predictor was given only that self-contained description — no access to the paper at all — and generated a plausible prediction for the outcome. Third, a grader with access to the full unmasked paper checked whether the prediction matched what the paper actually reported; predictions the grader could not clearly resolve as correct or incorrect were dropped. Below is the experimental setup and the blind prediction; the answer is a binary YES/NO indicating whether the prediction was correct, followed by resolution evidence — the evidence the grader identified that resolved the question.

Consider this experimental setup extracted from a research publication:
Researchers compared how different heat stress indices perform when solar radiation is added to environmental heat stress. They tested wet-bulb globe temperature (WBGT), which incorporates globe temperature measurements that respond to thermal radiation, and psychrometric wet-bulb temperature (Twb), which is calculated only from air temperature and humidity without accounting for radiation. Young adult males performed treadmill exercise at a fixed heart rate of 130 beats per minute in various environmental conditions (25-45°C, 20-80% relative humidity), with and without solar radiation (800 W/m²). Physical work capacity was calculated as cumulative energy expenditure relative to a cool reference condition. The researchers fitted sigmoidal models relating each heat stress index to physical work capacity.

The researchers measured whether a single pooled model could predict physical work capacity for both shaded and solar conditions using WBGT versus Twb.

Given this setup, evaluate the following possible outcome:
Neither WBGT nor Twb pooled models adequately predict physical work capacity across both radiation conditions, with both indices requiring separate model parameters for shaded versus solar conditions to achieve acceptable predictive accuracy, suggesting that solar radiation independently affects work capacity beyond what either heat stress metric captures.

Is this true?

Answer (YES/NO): NO